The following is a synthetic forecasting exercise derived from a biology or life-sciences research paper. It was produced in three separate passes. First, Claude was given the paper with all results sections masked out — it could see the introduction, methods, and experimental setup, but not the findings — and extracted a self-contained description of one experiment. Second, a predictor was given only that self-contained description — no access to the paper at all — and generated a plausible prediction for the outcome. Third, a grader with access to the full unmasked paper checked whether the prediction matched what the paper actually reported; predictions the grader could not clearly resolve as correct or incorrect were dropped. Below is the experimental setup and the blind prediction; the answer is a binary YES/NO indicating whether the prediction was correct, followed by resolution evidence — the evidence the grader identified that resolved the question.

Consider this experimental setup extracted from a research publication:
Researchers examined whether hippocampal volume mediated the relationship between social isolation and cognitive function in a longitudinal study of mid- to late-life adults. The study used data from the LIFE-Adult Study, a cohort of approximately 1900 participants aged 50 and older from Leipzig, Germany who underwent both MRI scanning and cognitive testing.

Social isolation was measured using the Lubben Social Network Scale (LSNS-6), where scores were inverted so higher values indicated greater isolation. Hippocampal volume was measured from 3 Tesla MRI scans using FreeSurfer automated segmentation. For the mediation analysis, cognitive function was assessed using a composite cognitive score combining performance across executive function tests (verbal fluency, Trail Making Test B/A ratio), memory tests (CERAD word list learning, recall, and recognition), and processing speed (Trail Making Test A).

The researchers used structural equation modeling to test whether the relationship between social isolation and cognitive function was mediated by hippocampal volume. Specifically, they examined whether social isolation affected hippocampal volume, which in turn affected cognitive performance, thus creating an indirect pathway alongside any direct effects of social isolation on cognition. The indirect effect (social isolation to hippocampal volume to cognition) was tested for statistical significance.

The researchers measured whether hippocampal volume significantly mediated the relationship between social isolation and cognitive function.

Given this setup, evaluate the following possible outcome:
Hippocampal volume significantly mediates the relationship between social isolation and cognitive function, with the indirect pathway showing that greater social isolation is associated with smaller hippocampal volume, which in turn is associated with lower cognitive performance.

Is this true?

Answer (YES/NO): NO